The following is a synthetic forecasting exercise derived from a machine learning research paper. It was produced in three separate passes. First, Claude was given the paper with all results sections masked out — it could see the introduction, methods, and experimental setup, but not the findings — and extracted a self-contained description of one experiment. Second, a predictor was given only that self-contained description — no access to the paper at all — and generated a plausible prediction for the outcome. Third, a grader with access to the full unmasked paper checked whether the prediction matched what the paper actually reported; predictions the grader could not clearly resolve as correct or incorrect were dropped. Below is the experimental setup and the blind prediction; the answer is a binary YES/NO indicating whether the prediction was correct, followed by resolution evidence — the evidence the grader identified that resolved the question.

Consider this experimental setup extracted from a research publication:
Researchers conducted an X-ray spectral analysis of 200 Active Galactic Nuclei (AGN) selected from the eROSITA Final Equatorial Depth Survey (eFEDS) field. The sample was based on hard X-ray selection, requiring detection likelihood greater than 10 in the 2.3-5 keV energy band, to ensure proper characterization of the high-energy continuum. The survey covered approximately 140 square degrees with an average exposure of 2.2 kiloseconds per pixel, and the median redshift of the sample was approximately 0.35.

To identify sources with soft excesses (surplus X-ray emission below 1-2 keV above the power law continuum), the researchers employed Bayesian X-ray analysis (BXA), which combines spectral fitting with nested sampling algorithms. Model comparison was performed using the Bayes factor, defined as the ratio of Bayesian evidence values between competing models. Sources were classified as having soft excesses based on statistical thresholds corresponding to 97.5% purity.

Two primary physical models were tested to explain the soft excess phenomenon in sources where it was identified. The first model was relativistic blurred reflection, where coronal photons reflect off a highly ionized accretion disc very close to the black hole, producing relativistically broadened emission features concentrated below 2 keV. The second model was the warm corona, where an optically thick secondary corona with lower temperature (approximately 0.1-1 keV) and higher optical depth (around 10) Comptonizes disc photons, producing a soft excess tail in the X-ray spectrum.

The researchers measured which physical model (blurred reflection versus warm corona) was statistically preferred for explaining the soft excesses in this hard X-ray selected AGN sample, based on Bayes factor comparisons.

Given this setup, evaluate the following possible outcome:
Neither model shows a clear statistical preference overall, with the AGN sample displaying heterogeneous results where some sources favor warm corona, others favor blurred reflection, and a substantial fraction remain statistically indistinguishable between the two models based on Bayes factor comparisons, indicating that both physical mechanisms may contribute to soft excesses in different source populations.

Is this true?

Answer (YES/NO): NO